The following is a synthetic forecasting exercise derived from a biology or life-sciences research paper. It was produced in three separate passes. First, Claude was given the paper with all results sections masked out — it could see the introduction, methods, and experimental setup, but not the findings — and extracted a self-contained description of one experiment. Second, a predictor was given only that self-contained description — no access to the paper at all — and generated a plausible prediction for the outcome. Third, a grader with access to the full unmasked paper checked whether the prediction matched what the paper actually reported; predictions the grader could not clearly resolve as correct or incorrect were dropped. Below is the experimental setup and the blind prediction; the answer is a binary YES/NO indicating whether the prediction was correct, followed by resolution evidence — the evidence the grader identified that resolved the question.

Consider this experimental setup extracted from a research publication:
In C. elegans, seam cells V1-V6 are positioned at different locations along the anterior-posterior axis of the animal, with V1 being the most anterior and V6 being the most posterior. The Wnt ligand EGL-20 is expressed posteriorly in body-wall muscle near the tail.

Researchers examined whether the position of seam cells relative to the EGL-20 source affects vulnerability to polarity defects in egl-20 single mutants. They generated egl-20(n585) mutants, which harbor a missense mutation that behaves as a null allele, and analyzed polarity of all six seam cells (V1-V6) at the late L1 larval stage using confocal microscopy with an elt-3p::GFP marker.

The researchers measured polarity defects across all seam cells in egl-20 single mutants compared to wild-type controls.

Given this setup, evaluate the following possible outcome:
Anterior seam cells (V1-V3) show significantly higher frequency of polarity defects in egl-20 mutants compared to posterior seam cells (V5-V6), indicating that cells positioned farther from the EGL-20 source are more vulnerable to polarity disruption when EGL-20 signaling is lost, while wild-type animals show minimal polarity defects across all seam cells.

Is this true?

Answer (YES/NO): NO